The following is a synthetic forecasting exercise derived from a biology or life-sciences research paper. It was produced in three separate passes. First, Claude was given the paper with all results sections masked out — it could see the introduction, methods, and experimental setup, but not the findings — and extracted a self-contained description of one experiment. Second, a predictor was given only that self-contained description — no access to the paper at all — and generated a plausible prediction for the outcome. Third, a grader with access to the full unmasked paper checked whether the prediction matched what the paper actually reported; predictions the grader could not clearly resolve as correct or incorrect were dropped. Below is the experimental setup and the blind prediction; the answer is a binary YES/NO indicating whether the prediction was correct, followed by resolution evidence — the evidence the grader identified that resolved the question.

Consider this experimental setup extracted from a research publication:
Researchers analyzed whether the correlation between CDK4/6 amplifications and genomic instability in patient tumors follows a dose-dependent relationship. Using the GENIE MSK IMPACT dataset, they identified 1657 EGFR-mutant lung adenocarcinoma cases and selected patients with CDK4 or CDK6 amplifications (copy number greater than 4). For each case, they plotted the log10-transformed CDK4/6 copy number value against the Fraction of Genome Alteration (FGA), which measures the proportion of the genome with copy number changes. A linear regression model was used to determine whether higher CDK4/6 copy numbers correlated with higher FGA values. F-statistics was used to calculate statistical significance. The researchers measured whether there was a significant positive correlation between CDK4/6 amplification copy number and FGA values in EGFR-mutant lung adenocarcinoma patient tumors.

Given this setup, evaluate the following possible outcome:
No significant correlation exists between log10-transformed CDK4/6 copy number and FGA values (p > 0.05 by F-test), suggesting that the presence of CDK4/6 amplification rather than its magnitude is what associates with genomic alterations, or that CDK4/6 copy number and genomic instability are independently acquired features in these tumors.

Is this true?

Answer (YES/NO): NO